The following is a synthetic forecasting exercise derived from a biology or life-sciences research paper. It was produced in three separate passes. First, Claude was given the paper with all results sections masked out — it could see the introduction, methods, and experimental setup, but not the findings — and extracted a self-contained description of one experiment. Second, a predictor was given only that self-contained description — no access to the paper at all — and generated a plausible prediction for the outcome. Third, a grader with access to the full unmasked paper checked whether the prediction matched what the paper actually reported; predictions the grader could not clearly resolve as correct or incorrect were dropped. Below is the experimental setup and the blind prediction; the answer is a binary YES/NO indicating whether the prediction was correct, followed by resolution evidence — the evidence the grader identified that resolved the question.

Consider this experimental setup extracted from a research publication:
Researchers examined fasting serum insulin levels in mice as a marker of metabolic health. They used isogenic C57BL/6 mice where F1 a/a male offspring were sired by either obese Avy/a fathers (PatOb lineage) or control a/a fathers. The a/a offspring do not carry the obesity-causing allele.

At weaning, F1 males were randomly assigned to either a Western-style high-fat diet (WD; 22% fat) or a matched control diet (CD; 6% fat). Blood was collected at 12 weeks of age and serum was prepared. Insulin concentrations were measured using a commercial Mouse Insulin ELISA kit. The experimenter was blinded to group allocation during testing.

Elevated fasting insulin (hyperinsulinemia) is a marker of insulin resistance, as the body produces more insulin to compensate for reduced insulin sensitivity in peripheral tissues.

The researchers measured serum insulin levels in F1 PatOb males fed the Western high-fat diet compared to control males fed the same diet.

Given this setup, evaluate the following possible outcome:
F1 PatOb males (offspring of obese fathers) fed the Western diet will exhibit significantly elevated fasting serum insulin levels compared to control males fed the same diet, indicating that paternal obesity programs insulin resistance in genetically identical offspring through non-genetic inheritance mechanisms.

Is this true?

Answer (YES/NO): YES